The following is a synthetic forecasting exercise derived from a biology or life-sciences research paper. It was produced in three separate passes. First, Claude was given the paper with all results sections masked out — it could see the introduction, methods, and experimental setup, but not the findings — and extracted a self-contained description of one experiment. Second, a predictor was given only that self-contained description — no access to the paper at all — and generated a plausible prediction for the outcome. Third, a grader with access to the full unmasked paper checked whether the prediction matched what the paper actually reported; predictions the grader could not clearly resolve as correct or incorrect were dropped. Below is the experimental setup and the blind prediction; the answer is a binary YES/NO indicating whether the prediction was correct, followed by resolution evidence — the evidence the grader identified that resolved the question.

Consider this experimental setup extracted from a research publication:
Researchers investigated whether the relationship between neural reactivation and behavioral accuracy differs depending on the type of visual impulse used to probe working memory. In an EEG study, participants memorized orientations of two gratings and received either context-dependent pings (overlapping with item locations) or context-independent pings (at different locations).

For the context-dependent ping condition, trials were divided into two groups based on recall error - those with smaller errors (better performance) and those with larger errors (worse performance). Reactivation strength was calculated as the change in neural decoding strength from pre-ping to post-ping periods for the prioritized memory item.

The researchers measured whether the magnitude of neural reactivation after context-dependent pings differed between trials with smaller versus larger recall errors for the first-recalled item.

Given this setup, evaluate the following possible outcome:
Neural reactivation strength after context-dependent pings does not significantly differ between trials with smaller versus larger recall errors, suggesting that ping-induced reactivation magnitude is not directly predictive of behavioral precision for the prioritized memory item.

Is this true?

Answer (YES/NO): NO